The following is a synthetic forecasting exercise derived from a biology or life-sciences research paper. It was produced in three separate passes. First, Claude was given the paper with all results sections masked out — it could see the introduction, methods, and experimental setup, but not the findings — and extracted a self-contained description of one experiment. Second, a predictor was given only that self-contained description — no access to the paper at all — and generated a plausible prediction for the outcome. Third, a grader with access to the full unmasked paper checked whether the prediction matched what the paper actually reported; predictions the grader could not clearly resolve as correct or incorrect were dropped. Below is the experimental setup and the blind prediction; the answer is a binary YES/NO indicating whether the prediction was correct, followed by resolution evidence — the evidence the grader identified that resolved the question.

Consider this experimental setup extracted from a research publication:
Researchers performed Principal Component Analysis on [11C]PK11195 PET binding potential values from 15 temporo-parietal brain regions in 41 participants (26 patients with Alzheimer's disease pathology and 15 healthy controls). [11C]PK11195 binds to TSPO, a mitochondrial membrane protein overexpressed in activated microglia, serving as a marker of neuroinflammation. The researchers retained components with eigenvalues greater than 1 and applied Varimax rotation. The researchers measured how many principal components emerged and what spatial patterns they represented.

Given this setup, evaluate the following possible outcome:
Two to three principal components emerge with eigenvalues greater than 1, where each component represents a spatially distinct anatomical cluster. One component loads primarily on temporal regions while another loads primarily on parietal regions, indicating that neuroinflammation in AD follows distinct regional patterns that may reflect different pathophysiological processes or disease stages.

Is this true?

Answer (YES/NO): NO